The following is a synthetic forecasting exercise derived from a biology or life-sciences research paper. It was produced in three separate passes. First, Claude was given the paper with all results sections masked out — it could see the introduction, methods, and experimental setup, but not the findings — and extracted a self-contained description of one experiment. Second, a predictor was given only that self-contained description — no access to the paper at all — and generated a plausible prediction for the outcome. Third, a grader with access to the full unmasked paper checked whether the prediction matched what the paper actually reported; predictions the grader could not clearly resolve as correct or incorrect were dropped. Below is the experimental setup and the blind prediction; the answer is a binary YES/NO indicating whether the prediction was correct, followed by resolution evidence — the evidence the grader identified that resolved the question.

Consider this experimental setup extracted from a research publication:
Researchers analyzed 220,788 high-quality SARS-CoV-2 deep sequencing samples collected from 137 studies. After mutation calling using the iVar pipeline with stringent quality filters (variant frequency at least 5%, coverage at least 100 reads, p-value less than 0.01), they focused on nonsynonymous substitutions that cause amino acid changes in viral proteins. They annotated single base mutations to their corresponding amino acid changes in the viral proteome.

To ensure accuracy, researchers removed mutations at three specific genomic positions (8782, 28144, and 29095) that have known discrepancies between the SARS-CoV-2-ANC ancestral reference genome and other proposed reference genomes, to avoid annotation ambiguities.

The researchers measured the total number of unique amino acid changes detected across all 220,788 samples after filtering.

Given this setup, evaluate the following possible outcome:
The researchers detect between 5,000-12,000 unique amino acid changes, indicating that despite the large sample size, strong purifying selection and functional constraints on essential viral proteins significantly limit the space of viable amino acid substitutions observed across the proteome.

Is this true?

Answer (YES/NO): NO